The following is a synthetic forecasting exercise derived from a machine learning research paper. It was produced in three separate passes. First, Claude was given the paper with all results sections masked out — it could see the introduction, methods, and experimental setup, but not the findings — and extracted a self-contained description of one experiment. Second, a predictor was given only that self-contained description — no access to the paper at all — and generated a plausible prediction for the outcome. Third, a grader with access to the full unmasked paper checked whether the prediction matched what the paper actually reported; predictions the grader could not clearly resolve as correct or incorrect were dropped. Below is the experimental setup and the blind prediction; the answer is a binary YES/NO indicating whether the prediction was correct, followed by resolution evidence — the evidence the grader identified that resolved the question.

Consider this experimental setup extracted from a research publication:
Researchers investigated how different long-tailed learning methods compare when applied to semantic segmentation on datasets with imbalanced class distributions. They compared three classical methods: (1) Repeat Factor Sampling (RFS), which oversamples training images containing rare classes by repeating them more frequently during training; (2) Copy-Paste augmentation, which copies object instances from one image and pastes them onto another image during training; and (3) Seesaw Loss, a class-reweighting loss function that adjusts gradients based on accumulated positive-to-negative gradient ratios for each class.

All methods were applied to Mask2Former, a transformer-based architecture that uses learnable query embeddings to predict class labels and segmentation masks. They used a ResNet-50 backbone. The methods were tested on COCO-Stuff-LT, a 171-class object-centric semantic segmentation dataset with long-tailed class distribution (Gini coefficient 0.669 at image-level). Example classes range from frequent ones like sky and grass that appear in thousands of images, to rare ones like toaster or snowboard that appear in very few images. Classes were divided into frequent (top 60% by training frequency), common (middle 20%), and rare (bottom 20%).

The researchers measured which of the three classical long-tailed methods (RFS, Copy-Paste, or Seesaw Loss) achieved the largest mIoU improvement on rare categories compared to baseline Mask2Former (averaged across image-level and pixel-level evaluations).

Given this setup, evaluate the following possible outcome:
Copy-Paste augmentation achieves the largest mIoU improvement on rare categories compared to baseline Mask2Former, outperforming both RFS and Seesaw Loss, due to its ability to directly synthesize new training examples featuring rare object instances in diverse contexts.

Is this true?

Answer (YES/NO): NO